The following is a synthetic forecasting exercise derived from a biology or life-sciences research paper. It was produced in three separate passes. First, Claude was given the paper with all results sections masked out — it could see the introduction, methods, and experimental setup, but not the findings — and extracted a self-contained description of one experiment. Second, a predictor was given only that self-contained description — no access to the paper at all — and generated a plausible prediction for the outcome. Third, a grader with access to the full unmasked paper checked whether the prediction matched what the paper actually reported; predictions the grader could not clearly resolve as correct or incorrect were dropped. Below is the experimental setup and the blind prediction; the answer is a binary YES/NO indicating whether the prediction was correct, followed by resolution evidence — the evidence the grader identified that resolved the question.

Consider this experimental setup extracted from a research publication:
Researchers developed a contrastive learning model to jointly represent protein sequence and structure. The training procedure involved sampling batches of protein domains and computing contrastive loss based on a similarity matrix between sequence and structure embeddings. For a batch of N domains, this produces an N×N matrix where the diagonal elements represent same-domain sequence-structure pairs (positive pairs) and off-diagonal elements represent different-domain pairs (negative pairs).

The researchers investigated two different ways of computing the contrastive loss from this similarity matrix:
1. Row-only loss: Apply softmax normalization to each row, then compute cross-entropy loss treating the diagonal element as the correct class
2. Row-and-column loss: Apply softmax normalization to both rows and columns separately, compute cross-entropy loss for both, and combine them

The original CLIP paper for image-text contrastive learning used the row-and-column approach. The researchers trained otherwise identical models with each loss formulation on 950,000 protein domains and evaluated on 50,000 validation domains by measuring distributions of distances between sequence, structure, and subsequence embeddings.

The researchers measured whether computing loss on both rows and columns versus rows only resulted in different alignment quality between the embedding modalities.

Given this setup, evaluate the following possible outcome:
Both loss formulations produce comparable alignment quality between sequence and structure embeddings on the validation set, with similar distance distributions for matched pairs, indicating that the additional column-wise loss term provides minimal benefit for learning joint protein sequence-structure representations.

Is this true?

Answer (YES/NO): YES